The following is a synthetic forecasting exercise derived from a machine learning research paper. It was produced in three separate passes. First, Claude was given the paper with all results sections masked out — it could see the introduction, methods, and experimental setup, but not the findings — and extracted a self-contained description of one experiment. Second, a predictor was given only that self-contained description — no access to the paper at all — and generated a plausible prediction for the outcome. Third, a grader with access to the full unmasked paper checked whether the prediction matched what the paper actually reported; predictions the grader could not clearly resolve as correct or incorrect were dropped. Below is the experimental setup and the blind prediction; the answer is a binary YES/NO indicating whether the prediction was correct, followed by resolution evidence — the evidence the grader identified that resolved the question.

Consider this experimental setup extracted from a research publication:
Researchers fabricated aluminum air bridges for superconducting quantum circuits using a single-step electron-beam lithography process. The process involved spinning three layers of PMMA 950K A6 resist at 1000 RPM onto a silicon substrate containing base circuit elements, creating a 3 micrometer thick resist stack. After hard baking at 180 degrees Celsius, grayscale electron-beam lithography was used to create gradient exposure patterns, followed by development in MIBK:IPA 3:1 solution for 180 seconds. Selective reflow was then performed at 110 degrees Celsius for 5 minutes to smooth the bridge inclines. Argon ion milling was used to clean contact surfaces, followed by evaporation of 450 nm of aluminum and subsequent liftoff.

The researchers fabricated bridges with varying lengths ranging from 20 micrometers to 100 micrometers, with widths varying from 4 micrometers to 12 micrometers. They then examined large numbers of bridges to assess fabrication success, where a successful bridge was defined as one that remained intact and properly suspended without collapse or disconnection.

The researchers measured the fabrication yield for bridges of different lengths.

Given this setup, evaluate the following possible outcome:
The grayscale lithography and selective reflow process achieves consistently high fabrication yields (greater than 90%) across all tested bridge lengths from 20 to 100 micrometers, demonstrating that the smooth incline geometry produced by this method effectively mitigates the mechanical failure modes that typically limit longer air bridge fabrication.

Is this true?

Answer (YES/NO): NO